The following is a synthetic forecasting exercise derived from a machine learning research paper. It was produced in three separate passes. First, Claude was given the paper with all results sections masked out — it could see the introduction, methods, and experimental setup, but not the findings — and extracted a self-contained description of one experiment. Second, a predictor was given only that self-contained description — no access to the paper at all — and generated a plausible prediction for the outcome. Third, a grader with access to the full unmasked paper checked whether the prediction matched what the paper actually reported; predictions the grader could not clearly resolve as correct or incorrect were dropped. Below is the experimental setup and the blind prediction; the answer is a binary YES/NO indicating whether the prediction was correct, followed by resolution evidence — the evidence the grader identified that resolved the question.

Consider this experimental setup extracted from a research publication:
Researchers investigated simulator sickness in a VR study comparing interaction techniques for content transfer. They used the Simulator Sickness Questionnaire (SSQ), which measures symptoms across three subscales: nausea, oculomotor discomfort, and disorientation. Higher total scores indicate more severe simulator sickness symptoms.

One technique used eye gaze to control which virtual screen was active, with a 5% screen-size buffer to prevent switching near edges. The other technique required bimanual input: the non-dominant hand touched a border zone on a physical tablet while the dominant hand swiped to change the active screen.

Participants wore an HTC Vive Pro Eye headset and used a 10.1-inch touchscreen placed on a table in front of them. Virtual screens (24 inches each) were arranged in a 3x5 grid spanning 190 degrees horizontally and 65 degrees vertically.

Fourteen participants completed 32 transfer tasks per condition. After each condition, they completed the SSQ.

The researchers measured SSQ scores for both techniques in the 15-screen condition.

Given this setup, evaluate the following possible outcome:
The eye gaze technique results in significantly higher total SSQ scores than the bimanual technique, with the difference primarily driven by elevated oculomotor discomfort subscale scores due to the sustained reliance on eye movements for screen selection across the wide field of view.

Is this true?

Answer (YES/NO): NO